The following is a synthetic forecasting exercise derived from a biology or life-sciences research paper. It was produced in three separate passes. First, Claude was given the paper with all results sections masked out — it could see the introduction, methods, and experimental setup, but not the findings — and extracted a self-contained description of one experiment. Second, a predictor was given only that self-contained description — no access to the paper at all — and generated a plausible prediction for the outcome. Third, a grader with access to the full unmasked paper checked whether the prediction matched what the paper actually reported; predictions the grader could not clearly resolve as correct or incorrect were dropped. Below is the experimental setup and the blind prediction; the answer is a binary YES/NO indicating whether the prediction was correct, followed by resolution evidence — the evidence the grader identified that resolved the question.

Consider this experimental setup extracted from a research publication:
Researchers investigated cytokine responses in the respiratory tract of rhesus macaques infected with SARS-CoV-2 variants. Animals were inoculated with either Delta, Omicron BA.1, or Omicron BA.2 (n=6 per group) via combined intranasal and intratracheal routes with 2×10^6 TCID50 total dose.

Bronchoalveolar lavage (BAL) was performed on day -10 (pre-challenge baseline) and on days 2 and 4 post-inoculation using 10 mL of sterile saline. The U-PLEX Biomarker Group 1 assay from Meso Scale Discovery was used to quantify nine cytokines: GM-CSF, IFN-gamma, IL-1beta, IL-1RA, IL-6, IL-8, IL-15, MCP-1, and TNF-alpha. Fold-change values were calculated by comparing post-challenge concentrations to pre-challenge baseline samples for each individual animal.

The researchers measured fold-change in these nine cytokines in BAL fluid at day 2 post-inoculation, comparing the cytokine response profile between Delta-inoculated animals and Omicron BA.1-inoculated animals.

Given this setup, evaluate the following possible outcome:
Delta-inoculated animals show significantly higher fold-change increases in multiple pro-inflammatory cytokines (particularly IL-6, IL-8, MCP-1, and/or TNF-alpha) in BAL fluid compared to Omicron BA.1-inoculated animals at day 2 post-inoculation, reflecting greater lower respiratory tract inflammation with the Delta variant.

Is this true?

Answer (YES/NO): NO